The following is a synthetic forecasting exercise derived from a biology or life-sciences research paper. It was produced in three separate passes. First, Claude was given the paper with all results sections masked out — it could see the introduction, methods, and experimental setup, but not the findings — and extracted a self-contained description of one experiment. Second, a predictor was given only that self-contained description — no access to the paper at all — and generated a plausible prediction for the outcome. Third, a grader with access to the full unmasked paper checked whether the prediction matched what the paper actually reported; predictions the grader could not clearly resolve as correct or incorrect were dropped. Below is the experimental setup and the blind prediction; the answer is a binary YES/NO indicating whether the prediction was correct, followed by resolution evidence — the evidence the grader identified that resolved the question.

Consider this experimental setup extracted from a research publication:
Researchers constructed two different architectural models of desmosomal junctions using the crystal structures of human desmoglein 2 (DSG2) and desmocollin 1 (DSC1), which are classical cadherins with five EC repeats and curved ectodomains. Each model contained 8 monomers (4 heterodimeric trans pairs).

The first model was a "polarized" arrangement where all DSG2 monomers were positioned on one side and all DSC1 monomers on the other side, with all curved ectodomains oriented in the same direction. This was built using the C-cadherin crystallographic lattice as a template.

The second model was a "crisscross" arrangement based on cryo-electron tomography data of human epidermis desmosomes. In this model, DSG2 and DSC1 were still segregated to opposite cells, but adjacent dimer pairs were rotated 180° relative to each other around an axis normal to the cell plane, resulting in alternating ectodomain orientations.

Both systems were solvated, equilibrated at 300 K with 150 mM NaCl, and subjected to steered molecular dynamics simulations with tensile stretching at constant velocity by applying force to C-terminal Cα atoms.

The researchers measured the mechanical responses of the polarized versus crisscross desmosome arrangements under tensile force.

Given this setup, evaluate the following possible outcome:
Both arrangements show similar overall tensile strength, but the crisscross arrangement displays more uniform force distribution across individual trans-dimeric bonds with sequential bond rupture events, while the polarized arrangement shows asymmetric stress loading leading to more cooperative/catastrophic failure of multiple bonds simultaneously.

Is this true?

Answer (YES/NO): NO